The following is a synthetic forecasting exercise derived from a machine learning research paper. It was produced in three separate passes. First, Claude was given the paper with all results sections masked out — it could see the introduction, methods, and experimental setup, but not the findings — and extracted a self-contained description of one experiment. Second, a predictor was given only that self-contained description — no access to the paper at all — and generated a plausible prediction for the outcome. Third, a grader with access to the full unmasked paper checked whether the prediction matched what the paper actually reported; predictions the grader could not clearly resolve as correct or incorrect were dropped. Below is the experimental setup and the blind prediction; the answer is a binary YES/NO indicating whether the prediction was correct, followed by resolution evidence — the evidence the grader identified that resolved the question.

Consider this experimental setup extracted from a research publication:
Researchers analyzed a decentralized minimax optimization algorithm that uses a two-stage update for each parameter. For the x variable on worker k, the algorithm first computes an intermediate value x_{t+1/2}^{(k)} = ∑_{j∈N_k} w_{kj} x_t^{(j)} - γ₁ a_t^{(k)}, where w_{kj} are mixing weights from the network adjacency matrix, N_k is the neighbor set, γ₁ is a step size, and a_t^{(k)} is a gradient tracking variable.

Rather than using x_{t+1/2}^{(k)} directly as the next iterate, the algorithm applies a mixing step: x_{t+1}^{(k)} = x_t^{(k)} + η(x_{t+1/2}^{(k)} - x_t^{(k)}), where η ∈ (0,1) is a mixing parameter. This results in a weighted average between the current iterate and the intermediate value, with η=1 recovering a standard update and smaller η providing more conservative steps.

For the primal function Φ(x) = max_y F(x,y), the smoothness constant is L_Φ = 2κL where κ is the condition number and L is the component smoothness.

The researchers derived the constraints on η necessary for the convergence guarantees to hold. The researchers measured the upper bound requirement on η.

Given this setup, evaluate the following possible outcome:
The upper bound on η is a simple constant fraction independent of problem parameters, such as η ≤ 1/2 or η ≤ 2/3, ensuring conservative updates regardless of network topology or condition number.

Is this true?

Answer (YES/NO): NO